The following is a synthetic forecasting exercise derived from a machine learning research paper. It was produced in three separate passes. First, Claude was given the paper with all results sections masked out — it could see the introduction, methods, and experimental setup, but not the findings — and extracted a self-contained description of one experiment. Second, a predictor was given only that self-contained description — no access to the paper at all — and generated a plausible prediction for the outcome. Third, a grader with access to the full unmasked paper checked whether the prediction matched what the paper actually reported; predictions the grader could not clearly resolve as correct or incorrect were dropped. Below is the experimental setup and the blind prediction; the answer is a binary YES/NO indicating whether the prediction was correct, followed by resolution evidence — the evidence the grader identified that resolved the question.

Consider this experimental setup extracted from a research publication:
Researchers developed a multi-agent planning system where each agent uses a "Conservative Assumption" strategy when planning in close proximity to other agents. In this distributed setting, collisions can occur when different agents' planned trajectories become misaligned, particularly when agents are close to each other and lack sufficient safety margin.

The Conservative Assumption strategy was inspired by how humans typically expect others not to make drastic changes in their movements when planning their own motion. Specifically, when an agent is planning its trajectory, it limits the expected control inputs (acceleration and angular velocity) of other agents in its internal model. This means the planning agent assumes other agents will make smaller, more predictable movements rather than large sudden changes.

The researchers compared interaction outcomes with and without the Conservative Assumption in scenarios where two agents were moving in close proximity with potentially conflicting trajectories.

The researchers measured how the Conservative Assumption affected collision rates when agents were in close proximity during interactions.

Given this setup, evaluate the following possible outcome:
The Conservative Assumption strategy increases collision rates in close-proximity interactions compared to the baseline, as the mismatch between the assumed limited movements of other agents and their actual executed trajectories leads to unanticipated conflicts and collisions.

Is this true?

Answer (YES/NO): NO